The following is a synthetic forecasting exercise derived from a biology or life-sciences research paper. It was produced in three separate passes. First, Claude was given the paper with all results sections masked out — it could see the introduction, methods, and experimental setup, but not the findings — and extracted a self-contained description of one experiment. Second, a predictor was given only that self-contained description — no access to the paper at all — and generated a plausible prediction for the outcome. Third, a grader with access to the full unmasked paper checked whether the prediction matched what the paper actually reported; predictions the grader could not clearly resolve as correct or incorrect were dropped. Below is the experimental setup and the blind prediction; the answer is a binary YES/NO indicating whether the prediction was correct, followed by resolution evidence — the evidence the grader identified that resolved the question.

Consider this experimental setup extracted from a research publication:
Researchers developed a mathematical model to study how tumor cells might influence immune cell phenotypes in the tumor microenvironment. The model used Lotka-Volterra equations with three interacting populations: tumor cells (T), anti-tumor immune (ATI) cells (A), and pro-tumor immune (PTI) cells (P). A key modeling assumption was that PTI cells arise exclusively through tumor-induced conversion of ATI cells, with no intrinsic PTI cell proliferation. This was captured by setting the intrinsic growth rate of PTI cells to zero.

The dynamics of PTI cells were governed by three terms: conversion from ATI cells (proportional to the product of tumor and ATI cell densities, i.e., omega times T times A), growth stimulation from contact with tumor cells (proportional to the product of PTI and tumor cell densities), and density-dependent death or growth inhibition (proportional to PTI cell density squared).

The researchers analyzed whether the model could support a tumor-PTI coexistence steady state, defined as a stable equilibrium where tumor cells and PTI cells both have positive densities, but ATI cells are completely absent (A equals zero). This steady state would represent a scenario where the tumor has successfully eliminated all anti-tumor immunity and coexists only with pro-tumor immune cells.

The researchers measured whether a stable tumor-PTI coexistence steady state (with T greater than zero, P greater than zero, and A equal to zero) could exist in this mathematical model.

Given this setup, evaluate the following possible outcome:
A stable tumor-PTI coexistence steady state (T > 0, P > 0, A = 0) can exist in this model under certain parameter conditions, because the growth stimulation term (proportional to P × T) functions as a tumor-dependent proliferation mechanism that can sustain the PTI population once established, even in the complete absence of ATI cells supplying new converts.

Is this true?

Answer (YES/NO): YES